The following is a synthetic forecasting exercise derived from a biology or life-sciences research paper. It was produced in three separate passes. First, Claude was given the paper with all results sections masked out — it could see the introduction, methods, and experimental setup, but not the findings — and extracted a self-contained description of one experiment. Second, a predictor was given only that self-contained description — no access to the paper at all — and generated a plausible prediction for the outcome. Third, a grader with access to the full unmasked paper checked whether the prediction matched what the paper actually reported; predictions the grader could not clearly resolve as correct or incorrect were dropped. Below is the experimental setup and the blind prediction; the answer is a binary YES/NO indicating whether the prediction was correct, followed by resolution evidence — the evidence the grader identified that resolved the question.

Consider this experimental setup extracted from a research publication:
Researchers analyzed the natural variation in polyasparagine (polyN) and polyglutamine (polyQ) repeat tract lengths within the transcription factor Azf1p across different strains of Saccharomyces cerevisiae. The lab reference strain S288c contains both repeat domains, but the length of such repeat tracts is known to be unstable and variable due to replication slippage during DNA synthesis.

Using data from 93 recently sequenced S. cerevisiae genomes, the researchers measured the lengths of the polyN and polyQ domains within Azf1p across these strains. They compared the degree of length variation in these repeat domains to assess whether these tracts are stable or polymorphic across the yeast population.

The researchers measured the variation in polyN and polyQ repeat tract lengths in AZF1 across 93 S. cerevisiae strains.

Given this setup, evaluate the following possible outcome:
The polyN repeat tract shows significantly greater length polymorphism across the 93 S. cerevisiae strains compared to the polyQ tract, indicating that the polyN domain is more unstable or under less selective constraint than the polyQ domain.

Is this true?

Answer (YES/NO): YES